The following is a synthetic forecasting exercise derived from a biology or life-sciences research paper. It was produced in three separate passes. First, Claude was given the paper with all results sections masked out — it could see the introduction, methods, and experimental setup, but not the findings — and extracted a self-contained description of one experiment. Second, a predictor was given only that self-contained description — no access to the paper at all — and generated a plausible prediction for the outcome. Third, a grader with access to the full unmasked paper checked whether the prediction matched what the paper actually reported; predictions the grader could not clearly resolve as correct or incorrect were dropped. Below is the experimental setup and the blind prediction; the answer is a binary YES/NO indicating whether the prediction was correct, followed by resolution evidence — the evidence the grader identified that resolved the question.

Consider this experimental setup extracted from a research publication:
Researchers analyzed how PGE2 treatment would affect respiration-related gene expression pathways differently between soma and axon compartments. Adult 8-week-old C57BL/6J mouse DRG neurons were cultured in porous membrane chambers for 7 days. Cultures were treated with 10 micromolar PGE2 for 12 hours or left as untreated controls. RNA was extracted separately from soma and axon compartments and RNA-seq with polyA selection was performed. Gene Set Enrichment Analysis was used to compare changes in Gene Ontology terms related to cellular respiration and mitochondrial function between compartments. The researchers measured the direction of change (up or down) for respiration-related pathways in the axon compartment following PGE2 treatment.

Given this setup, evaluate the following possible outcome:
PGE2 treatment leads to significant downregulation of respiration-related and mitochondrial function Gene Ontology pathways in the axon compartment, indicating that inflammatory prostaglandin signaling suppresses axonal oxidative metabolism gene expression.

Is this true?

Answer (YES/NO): YES